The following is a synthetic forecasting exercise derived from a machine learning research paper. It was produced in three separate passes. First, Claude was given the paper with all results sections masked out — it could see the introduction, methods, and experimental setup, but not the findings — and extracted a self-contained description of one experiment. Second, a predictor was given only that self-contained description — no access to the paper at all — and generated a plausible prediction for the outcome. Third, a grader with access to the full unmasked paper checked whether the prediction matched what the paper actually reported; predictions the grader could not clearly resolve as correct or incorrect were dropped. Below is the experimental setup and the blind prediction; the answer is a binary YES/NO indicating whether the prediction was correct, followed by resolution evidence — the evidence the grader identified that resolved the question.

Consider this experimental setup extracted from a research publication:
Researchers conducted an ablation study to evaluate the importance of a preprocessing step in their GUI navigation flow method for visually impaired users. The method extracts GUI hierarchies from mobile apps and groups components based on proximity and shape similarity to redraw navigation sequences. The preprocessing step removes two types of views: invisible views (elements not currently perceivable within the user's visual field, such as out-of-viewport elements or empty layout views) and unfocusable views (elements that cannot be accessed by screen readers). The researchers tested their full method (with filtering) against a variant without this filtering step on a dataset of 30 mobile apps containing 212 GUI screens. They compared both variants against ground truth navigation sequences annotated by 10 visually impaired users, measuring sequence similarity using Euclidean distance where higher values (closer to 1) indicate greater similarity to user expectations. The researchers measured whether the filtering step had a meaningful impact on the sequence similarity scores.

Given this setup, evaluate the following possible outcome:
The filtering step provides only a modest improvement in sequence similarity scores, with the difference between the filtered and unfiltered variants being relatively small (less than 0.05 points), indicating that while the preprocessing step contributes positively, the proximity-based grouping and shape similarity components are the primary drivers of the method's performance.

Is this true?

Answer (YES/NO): NO